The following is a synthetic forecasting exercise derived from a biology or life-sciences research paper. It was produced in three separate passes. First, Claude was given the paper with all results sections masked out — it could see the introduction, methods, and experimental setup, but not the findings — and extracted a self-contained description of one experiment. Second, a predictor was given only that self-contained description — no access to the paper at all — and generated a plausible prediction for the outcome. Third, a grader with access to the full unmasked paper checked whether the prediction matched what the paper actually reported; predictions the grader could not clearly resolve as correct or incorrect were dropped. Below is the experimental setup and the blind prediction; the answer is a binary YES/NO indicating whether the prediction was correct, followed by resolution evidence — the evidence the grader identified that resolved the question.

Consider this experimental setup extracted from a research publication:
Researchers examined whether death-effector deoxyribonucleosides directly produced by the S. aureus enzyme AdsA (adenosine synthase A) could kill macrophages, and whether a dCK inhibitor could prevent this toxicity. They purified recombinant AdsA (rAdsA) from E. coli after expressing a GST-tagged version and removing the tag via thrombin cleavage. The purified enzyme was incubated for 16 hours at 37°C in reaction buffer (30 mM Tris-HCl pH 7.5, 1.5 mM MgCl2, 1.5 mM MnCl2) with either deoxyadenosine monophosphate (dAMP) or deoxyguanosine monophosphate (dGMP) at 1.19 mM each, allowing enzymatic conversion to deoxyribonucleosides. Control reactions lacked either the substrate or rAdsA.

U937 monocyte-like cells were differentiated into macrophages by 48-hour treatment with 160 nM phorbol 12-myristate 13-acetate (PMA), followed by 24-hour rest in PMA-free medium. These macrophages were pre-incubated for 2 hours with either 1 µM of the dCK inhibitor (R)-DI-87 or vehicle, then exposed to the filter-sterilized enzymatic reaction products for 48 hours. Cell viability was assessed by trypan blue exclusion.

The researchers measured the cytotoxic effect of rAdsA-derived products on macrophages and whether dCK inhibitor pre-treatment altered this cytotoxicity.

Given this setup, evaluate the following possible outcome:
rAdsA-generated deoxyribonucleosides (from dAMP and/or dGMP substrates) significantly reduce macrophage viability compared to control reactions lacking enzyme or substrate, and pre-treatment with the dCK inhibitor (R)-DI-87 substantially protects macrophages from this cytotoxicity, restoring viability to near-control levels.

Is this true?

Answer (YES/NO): YES